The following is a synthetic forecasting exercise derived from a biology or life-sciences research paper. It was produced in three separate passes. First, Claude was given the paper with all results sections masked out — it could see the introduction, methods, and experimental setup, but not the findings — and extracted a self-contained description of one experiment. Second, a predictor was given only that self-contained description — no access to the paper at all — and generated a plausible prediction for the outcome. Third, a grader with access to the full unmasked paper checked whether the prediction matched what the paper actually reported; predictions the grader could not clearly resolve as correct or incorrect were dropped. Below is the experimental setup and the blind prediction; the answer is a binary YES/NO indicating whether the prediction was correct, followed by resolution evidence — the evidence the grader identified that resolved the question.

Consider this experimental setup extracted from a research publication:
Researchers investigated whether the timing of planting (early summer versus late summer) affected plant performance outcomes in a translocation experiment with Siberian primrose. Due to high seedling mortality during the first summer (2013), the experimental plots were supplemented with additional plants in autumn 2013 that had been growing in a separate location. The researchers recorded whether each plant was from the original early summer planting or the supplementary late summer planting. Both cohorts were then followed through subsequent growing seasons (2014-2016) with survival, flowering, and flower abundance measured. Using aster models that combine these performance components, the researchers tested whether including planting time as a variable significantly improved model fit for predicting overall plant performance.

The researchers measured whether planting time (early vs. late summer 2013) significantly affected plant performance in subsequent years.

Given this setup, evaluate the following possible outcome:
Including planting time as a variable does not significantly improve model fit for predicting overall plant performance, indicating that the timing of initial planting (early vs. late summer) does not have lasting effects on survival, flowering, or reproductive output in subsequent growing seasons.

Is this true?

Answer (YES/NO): YES